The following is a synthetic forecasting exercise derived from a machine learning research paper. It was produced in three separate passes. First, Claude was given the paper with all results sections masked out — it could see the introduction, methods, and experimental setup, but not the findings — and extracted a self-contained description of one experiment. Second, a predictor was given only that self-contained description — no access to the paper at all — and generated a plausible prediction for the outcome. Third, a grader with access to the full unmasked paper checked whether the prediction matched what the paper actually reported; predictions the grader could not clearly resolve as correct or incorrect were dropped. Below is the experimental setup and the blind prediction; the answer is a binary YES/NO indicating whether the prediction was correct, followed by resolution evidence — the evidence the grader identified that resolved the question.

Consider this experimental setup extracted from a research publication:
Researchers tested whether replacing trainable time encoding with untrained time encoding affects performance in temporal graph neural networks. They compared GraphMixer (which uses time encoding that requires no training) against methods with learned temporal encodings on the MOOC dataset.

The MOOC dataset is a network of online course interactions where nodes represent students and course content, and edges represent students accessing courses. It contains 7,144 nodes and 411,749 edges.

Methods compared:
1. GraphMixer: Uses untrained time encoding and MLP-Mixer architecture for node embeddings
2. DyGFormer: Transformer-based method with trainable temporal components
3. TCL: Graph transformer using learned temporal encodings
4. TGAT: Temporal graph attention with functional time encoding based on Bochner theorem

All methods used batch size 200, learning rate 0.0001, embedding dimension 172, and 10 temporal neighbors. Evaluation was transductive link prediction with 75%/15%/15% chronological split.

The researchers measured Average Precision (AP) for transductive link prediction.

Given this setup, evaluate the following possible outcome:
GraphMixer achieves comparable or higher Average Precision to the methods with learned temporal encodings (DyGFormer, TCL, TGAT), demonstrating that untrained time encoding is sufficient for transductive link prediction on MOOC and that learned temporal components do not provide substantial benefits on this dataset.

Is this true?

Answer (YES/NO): NO